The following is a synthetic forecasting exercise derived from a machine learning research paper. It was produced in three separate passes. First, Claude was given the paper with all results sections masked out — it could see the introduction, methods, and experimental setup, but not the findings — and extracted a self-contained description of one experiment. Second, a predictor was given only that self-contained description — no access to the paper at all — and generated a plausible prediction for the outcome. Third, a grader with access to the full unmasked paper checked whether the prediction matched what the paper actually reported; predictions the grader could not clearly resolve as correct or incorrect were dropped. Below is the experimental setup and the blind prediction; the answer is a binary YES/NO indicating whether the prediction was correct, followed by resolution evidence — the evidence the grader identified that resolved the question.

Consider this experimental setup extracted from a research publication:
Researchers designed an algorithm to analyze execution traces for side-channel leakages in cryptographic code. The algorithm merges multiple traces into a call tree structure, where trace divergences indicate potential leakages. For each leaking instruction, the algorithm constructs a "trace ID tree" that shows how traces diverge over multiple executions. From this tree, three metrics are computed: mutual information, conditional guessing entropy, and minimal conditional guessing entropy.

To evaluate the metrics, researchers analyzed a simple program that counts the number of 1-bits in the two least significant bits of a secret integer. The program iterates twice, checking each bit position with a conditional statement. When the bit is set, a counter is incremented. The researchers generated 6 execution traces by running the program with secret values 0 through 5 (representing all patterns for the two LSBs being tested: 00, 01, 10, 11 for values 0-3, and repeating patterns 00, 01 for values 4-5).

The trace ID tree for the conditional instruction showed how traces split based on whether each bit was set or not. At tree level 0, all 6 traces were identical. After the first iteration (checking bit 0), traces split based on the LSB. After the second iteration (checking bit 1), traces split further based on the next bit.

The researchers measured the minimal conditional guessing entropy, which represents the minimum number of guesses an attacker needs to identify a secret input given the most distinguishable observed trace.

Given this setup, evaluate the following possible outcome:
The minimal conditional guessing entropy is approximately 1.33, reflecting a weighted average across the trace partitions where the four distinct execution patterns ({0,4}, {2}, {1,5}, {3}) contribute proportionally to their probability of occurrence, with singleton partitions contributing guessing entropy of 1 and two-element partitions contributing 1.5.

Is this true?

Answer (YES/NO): NO